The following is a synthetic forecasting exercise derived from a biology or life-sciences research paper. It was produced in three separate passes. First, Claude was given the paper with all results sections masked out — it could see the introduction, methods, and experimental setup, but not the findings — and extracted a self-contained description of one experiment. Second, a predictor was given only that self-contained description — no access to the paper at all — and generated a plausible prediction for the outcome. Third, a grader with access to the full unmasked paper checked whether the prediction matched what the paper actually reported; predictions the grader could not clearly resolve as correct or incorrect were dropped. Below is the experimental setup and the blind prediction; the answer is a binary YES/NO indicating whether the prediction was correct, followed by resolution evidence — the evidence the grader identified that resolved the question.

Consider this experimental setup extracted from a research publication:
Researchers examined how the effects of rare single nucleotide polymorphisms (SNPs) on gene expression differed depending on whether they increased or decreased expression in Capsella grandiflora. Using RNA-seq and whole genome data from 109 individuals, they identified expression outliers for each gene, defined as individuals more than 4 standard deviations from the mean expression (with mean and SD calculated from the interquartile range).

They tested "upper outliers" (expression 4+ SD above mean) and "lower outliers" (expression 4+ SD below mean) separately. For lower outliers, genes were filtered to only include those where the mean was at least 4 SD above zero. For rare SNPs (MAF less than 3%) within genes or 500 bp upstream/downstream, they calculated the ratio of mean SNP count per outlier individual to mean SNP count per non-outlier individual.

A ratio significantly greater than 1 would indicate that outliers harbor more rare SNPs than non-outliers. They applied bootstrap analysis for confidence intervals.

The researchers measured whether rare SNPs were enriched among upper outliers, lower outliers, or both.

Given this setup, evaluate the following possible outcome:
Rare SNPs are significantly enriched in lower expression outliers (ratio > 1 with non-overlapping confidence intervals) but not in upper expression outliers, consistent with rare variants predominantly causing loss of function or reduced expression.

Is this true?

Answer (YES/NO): NO